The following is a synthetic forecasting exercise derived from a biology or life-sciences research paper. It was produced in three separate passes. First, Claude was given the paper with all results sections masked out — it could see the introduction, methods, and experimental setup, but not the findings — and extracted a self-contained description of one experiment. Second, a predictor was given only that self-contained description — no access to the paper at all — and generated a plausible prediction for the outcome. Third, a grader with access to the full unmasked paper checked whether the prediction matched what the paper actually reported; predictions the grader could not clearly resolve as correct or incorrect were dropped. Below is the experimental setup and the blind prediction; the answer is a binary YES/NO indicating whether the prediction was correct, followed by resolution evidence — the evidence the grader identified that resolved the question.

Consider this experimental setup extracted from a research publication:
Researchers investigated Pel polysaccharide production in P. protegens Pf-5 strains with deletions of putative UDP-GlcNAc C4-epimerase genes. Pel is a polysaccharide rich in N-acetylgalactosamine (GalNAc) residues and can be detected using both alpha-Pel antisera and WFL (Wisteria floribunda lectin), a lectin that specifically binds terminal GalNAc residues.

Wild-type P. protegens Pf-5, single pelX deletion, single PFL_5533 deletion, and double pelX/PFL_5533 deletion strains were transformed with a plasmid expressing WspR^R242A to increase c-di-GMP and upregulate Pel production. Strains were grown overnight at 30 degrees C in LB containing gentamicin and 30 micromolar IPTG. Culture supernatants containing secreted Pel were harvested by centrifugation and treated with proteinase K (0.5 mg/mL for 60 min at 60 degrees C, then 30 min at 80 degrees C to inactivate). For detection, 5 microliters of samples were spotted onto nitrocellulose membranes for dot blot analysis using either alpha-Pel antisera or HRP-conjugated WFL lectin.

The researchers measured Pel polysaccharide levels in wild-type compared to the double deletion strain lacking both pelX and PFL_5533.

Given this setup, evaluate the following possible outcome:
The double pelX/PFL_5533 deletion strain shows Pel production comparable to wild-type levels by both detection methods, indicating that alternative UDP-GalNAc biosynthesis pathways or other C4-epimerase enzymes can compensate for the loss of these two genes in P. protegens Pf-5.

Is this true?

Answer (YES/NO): NO